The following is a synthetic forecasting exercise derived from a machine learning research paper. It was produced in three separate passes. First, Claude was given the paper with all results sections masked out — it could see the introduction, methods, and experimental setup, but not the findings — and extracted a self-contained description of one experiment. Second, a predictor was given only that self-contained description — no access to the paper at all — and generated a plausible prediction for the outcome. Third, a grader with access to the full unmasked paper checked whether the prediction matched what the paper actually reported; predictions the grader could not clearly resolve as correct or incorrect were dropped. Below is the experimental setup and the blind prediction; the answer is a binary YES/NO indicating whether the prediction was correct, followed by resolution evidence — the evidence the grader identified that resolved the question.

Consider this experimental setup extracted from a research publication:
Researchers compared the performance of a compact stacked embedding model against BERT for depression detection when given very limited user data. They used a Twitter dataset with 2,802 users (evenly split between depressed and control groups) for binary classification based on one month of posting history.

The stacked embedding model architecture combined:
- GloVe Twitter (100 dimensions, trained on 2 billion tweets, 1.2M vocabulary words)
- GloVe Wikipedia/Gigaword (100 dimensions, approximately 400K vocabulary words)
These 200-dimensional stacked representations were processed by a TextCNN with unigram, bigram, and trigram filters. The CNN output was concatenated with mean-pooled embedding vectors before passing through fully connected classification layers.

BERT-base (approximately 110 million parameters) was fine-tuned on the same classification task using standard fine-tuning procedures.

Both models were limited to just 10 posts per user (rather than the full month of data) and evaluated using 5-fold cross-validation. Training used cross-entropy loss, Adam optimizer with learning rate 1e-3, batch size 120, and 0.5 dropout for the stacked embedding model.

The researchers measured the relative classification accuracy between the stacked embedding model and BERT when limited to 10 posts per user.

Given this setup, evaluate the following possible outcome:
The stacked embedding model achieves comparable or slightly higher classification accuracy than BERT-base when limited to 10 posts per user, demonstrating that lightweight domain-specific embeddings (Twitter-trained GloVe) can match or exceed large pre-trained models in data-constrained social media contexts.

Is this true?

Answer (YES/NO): NO